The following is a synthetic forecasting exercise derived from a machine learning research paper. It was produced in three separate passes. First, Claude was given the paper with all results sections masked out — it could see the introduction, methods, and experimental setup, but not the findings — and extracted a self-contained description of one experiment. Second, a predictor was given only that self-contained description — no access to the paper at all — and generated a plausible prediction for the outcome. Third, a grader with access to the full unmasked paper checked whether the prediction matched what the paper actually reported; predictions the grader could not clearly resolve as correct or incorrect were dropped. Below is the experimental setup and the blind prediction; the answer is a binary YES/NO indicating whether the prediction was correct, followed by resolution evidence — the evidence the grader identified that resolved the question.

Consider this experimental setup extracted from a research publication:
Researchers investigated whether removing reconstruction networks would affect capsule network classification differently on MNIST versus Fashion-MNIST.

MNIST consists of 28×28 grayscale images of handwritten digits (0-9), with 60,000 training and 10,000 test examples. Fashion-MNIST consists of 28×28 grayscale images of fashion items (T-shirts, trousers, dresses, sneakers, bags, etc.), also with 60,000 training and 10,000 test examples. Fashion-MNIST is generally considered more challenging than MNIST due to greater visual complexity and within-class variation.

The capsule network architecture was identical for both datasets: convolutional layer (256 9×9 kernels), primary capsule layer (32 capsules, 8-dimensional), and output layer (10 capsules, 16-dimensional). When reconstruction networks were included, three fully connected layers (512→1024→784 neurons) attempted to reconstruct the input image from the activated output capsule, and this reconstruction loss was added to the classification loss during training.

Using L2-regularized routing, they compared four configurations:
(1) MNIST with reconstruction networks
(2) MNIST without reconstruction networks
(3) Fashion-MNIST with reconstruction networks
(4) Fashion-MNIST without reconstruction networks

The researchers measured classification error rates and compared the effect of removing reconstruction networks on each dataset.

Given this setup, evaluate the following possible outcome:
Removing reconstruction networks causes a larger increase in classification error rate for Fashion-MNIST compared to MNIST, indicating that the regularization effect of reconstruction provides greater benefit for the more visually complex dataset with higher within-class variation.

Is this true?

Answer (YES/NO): NO